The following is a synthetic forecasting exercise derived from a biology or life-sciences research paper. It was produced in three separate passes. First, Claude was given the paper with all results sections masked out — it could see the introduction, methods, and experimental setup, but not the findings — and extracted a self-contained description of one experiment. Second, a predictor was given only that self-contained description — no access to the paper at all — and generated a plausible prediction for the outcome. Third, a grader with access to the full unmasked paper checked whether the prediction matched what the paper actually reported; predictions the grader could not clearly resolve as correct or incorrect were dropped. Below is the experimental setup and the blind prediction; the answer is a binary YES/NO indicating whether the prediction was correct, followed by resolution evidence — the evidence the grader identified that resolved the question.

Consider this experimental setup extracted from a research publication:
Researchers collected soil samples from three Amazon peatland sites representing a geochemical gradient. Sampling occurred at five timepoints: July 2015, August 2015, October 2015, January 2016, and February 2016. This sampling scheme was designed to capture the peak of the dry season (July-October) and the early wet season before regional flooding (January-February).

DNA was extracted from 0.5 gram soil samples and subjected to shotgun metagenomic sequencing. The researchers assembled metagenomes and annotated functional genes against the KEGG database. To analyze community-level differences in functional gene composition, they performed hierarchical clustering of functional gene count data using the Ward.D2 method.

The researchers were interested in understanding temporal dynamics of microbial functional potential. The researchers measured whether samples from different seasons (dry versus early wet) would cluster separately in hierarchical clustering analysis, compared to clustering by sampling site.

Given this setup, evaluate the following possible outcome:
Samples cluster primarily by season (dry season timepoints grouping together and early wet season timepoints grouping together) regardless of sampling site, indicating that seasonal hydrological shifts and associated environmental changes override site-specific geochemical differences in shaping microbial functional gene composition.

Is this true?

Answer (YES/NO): NO